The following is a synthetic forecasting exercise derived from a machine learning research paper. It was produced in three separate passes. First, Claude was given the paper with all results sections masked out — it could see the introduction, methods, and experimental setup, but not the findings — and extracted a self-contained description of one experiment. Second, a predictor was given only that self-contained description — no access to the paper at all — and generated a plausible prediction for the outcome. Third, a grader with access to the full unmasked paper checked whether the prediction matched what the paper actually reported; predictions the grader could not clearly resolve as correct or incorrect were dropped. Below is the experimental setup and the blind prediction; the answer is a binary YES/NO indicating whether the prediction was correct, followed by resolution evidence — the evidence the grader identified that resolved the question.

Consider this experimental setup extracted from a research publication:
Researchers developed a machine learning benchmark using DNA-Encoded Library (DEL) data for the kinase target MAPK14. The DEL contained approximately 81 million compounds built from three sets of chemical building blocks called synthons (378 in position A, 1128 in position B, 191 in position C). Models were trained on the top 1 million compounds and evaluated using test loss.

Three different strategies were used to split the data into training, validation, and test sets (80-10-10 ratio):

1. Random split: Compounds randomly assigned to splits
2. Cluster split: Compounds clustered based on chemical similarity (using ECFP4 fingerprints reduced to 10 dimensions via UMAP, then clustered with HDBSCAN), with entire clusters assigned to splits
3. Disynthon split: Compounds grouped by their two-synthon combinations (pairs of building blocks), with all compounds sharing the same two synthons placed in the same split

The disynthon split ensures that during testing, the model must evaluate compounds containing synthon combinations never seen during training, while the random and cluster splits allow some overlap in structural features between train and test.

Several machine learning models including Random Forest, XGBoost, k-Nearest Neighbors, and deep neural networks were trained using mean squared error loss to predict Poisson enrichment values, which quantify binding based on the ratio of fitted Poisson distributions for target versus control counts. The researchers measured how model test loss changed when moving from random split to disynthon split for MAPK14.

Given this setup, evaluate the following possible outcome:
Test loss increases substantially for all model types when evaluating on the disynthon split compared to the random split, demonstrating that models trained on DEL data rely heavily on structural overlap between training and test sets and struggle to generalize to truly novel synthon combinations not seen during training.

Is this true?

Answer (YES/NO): NO